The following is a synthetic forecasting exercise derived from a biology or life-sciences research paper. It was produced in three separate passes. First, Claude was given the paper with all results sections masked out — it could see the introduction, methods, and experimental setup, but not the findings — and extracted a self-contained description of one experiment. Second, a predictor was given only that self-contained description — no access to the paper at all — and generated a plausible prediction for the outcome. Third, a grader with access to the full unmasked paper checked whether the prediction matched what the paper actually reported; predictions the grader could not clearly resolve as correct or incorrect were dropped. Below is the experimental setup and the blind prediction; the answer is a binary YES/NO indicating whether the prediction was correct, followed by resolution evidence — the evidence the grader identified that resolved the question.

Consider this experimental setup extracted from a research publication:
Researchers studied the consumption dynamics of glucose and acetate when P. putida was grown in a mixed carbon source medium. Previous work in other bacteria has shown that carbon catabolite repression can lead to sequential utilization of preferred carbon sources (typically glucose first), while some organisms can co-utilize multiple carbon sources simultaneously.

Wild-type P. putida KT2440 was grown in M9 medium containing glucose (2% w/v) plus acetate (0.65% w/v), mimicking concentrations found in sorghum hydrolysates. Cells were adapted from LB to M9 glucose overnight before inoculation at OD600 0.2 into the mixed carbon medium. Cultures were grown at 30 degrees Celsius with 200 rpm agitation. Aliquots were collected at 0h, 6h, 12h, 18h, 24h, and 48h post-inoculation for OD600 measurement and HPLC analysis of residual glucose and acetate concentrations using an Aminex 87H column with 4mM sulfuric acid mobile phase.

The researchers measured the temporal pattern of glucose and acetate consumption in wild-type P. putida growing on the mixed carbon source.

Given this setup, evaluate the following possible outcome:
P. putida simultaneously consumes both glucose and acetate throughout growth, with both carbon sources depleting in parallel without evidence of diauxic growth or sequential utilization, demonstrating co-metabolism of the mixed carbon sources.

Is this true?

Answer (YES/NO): YES